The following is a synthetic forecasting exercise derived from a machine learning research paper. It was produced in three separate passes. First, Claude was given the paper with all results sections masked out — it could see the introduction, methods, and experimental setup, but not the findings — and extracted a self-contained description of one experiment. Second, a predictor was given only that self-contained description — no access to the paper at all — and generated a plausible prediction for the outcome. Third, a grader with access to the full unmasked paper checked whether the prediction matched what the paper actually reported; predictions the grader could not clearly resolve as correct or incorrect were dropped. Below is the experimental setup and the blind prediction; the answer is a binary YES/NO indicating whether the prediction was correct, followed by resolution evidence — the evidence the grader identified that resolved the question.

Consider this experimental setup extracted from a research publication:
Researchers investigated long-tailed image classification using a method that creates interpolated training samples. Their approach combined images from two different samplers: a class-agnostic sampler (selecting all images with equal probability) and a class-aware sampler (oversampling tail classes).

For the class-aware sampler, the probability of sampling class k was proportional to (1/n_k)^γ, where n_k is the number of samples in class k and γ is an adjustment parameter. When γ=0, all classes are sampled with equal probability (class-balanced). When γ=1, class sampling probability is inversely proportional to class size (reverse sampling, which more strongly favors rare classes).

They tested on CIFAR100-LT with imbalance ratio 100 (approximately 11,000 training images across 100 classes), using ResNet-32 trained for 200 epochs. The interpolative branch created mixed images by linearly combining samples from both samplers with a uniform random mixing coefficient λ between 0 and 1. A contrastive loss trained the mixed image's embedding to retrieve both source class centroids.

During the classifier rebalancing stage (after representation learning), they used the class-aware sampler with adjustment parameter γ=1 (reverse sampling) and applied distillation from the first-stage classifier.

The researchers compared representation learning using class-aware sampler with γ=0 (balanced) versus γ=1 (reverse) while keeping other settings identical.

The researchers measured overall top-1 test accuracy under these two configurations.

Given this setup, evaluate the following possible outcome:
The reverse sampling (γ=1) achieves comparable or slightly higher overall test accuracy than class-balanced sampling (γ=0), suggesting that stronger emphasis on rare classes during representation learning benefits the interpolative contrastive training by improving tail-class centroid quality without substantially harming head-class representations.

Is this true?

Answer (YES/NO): NO